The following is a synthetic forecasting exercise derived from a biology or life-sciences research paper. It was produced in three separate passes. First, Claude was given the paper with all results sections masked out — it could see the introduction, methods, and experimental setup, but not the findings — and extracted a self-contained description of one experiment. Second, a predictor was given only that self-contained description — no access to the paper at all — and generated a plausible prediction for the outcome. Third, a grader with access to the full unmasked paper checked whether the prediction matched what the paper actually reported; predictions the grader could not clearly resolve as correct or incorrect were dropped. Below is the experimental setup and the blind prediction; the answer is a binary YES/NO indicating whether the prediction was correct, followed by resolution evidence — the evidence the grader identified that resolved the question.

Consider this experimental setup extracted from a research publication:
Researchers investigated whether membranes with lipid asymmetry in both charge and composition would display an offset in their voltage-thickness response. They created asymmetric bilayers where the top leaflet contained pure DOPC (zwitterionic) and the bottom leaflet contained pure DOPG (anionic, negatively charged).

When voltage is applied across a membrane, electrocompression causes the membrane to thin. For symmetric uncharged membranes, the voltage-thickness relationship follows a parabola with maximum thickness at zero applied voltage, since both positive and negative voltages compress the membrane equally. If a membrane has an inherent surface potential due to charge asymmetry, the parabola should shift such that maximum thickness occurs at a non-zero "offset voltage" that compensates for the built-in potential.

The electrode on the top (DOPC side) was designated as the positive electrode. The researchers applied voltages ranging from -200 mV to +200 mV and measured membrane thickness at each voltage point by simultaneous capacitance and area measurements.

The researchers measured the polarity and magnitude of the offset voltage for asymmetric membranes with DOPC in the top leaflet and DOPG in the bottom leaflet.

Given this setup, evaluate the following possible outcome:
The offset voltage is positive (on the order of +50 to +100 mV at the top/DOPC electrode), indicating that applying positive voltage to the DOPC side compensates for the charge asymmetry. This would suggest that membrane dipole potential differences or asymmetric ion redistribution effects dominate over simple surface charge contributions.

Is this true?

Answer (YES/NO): YES